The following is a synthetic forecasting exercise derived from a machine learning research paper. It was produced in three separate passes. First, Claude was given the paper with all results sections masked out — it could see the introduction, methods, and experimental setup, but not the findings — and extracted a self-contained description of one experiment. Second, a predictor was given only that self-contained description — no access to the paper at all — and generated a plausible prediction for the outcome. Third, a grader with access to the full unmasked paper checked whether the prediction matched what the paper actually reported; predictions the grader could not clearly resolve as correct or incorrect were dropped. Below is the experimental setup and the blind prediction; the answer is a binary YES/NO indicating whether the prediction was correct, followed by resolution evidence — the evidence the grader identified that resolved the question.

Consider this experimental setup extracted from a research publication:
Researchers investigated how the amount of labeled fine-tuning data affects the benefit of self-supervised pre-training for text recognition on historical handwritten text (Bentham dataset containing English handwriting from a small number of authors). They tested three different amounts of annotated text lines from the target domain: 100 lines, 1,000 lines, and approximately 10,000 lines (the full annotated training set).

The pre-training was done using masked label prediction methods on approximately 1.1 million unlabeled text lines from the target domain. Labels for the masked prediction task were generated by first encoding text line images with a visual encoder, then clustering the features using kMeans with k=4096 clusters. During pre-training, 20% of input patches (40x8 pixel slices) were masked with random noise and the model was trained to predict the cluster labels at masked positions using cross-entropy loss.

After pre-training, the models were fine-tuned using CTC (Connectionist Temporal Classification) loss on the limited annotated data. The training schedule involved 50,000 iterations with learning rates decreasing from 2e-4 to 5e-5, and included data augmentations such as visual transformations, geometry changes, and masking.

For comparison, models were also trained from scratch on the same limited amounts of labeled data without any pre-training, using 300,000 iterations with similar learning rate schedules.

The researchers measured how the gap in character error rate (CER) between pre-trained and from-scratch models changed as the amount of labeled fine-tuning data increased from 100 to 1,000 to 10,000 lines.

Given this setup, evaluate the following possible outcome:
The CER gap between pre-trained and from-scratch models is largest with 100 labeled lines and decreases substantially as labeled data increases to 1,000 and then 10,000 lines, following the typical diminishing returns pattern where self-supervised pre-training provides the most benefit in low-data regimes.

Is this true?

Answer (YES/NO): YES